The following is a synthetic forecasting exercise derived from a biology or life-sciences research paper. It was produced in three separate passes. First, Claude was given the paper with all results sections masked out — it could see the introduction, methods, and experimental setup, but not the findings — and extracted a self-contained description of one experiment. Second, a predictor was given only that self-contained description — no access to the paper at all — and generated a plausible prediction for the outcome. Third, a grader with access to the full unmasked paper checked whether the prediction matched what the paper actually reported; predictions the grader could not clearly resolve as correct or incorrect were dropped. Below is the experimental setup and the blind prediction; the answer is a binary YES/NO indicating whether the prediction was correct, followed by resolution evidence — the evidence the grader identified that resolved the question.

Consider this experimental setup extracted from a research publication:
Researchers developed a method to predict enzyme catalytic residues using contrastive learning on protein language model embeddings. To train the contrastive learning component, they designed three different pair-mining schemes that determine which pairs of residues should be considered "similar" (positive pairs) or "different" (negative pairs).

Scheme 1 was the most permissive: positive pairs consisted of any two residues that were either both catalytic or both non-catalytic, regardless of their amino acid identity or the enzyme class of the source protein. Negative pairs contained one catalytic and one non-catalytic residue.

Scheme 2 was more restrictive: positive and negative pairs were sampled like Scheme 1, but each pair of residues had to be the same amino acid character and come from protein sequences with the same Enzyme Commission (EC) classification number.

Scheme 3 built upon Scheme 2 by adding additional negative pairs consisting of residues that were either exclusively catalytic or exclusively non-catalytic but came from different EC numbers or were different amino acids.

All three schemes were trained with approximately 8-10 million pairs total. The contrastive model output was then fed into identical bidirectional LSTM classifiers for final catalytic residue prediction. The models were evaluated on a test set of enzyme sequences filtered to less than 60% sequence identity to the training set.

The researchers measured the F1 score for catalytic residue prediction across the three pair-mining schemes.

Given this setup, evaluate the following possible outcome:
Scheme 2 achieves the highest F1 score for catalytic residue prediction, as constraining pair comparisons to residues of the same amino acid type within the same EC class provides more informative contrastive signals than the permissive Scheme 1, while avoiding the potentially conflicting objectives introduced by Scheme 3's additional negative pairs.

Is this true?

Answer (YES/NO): NO